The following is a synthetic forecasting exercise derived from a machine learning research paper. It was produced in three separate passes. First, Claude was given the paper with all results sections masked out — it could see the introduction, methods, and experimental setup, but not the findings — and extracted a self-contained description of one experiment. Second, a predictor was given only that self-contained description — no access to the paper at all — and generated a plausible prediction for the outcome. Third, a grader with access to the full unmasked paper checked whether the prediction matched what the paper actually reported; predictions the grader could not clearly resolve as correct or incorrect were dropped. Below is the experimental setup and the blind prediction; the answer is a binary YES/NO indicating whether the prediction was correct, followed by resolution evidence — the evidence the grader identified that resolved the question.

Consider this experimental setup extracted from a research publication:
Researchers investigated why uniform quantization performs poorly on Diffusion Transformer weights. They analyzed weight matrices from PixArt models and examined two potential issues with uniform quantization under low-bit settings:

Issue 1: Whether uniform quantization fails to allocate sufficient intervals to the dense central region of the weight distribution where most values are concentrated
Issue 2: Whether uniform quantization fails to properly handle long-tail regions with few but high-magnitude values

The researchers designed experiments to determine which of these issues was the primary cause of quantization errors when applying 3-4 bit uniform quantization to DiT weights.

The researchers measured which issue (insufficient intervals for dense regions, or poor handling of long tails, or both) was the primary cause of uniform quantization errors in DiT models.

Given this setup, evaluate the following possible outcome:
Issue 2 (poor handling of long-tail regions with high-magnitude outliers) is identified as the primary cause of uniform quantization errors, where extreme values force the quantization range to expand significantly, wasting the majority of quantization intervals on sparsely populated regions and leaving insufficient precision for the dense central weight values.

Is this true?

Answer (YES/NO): NO